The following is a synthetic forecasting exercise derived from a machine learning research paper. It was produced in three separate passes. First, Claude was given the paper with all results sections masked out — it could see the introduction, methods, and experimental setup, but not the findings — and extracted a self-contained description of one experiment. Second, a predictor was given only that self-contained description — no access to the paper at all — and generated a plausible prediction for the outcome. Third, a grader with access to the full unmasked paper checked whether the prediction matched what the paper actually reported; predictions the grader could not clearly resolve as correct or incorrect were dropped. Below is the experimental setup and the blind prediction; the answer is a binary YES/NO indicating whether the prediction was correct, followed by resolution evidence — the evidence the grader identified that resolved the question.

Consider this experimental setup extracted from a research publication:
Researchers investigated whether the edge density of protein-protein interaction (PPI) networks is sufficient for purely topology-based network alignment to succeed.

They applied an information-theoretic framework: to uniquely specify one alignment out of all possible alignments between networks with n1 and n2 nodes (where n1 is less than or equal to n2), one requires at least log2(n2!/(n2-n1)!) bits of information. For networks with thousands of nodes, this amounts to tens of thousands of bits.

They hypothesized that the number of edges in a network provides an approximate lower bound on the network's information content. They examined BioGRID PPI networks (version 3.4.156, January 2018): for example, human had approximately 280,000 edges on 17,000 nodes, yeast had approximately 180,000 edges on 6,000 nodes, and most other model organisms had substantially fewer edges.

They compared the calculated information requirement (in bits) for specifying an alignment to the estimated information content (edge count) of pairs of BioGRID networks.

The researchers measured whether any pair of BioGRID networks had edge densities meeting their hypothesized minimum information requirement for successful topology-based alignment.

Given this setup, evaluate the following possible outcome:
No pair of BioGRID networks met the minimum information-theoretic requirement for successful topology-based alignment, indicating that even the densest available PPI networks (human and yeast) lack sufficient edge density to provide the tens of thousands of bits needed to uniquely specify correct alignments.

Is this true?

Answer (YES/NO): YES